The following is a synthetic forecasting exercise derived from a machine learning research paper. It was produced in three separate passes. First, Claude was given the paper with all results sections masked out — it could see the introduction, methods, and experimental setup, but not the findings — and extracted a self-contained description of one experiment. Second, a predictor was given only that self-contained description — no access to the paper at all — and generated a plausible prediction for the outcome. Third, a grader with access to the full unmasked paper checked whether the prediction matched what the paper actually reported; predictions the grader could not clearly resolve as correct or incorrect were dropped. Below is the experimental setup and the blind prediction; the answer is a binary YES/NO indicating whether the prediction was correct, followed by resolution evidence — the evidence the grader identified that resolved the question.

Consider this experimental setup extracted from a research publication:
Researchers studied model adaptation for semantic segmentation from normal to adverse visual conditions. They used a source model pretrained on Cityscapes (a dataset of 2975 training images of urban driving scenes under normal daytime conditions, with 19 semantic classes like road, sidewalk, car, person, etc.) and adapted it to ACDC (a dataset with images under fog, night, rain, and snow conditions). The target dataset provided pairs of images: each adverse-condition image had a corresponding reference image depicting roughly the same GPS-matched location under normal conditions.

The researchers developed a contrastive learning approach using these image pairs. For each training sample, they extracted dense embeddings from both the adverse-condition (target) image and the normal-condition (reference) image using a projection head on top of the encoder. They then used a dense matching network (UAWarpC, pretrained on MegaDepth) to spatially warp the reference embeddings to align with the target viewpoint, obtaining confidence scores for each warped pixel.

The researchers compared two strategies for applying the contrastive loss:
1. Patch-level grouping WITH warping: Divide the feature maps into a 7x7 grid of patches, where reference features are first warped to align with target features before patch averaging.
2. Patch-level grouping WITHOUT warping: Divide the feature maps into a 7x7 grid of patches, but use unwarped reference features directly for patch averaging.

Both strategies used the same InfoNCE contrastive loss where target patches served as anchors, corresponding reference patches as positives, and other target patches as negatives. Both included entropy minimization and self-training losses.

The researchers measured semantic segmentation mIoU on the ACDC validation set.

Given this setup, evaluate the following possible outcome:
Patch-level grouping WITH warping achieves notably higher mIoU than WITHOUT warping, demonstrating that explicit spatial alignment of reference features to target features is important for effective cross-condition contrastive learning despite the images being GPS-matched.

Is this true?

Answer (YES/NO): YES